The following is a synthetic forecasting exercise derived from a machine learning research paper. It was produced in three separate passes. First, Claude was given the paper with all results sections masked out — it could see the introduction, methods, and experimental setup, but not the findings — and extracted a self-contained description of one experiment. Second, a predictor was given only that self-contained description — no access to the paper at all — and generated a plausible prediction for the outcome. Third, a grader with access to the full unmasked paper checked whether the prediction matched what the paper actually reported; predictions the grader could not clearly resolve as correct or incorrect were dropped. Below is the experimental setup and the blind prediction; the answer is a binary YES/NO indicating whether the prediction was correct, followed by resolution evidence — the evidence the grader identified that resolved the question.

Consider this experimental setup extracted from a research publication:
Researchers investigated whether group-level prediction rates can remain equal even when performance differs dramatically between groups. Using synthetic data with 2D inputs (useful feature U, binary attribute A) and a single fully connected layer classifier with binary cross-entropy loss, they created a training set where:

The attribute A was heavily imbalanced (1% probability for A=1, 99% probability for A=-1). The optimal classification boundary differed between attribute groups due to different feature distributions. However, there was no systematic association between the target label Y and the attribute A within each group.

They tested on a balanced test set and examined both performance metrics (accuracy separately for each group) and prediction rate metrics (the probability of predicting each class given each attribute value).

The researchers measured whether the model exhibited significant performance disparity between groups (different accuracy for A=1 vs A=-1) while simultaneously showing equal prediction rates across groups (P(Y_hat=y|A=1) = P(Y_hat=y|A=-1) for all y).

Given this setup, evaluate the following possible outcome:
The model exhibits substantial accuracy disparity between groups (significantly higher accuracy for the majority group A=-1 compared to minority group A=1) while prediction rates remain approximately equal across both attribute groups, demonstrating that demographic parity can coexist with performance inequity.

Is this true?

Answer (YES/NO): YES